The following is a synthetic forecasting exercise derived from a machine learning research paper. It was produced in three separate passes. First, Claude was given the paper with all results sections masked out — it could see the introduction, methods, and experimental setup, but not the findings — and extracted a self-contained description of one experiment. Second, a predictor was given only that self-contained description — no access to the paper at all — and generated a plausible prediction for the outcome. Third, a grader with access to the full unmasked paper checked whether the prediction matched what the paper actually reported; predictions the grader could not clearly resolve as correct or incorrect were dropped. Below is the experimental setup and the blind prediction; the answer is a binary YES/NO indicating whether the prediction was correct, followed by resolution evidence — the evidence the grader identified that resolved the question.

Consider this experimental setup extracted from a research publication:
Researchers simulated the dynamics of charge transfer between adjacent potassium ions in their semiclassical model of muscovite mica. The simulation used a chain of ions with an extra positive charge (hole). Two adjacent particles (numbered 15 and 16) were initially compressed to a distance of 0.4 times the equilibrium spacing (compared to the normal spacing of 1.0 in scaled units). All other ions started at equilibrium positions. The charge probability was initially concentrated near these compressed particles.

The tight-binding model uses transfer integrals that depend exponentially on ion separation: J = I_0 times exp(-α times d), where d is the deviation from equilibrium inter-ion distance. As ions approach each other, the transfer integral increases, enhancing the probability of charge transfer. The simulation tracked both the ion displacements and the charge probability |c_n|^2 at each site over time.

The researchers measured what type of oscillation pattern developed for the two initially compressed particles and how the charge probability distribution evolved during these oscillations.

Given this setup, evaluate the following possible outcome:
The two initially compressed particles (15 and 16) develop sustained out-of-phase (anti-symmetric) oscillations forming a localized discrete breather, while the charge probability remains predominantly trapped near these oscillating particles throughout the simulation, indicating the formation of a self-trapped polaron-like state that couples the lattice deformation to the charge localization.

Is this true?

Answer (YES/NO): NO